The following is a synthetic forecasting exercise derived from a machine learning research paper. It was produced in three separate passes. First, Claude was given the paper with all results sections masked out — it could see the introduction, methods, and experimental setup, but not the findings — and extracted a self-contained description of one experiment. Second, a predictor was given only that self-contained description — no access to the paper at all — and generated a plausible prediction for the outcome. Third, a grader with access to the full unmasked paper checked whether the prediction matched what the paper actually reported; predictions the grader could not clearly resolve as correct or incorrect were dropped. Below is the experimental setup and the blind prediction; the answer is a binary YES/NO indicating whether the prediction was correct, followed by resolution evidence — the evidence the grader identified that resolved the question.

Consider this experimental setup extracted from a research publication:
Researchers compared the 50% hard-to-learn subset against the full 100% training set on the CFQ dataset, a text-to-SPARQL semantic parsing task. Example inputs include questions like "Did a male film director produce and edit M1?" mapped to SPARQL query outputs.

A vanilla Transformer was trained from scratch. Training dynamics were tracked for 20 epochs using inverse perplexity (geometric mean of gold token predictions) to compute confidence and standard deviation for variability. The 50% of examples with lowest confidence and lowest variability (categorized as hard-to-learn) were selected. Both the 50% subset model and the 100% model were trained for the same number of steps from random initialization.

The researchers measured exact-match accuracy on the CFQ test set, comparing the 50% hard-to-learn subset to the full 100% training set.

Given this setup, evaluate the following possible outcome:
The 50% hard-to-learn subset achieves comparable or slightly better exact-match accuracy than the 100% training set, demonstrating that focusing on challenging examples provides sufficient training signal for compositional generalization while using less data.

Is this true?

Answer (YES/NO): NO